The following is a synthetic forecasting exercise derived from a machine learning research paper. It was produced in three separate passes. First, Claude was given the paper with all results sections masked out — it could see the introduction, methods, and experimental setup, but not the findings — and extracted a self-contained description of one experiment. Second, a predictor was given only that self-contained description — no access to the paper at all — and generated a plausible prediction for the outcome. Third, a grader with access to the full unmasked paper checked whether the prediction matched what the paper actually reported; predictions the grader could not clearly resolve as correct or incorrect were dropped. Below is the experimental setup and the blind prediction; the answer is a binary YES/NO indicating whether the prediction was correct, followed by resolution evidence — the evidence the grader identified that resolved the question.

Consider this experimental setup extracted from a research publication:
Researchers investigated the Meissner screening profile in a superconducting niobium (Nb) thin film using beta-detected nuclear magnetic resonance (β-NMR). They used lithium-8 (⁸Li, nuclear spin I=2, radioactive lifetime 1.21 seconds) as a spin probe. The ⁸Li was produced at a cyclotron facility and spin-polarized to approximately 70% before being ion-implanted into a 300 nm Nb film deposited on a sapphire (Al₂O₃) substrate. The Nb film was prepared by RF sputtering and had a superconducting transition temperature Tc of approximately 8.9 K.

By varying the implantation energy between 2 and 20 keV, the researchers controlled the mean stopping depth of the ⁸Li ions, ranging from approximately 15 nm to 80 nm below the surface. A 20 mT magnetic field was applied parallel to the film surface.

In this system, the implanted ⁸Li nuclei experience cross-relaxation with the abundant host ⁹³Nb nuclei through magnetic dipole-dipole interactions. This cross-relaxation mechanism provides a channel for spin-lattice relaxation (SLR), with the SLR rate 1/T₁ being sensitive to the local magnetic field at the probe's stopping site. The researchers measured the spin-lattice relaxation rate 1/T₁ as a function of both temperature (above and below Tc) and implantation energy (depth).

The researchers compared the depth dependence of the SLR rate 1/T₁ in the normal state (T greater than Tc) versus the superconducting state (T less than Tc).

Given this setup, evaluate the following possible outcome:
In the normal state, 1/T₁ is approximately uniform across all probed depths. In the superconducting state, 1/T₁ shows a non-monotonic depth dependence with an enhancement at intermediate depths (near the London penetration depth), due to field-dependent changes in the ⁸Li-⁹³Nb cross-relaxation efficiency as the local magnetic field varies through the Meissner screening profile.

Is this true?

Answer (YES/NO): NO